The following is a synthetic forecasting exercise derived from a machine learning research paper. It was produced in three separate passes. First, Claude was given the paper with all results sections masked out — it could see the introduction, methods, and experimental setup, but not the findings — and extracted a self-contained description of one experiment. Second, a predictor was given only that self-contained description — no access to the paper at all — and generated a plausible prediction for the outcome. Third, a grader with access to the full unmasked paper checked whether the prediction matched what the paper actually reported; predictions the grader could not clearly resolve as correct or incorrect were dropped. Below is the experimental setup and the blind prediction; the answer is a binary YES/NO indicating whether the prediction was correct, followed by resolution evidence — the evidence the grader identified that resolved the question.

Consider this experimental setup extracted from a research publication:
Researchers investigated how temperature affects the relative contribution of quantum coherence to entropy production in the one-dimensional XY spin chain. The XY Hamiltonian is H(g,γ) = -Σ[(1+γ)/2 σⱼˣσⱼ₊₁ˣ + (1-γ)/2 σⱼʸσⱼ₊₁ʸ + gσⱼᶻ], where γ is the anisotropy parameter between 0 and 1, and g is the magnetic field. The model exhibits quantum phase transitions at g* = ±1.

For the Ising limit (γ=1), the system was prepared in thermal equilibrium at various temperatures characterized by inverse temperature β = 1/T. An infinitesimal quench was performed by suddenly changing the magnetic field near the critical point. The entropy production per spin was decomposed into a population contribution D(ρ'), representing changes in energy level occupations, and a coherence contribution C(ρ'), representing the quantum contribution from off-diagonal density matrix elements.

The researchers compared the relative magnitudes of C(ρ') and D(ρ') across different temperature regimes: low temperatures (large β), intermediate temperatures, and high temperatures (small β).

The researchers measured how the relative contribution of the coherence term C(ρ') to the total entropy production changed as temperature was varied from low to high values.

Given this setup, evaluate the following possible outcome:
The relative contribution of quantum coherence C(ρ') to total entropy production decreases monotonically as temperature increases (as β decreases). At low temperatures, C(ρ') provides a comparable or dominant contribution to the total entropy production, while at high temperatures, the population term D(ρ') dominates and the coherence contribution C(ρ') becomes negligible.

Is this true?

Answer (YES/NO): NO